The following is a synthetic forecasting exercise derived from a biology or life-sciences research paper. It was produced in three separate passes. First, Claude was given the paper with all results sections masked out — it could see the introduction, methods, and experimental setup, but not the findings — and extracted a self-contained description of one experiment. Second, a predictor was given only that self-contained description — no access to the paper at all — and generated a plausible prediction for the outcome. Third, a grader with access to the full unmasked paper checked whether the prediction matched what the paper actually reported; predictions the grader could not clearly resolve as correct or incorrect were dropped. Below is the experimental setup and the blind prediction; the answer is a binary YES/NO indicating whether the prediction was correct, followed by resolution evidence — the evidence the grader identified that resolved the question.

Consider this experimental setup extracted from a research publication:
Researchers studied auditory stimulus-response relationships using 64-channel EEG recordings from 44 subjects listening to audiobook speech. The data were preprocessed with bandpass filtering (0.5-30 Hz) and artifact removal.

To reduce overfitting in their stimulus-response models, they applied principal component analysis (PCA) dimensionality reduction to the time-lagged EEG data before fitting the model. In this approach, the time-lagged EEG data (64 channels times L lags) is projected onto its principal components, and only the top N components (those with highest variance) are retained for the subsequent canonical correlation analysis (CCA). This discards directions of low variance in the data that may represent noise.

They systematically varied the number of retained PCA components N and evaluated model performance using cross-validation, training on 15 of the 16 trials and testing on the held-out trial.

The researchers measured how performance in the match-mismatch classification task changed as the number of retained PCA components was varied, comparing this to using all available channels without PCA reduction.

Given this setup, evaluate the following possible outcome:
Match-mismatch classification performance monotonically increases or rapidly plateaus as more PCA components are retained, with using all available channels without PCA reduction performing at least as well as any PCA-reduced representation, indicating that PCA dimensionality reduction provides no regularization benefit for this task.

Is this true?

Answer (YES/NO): NO